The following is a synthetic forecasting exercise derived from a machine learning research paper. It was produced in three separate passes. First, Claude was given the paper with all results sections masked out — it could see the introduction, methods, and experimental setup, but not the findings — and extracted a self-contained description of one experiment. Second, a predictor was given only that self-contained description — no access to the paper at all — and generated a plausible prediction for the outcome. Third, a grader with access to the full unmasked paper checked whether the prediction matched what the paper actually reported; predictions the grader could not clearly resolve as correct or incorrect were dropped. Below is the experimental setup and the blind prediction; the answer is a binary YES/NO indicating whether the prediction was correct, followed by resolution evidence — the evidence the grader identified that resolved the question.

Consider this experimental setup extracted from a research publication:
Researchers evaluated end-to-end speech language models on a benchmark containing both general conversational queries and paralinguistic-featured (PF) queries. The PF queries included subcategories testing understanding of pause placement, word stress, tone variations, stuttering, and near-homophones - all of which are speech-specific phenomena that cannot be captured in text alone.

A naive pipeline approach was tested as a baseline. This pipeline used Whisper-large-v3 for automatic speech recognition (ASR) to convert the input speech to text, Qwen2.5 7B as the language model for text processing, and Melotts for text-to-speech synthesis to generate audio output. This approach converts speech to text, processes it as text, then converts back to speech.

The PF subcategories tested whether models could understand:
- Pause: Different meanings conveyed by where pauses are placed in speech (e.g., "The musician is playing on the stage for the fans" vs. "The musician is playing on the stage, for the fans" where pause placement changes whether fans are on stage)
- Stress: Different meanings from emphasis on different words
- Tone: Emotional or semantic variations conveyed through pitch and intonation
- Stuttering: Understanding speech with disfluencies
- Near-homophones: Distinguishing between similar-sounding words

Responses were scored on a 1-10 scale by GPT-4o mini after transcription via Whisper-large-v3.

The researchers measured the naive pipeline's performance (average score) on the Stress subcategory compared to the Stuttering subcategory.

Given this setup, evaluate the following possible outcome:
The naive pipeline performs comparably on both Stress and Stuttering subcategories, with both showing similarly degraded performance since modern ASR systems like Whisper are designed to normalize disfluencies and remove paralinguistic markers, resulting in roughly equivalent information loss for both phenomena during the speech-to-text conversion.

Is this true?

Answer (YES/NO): NO